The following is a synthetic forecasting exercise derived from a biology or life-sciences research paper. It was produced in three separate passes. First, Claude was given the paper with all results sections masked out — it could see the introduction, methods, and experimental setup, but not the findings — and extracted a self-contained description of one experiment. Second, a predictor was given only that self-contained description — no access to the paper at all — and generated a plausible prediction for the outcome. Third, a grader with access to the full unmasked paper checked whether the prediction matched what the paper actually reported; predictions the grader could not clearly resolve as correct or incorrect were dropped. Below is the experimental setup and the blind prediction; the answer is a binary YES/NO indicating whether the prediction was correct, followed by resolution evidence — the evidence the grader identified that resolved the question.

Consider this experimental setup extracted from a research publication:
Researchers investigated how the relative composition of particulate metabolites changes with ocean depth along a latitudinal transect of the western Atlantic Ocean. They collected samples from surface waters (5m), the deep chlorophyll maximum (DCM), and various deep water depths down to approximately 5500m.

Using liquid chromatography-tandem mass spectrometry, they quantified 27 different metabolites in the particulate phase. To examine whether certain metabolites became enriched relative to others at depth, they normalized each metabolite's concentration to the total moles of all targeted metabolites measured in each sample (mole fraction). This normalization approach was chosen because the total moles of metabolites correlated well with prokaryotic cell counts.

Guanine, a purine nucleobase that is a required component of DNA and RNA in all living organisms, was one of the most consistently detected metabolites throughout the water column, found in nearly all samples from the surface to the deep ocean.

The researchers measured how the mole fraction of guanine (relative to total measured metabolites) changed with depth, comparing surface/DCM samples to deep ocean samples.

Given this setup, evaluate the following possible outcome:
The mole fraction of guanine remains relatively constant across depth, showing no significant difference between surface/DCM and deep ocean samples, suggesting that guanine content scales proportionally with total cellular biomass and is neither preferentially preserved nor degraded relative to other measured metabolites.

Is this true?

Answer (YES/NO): NO